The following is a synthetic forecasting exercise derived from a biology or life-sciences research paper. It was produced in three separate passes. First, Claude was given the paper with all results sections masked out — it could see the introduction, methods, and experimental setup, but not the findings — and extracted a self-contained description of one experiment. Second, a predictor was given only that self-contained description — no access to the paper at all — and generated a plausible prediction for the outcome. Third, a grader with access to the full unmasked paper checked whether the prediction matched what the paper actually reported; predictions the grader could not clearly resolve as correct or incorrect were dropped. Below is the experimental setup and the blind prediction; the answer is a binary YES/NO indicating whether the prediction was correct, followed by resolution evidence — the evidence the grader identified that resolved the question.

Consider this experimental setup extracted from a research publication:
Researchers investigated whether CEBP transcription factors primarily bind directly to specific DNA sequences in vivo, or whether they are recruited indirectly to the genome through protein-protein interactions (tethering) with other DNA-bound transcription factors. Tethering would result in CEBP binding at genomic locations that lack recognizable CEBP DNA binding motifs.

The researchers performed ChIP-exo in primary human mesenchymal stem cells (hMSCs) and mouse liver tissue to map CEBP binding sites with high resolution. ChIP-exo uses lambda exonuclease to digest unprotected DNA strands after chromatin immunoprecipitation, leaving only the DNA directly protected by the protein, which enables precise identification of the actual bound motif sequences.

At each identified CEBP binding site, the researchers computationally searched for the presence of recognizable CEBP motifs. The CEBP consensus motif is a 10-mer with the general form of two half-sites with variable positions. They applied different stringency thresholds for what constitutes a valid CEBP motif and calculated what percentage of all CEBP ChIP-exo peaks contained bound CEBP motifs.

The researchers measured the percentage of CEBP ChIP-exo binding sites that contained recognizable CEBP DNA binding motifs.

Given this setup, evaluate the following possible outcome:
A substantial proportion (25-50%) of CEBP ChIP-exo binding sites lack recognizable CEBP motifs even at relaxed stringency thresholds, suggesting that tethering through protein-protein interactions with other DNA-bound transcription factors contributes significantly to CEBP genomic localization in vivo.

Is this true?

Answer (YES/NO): NO